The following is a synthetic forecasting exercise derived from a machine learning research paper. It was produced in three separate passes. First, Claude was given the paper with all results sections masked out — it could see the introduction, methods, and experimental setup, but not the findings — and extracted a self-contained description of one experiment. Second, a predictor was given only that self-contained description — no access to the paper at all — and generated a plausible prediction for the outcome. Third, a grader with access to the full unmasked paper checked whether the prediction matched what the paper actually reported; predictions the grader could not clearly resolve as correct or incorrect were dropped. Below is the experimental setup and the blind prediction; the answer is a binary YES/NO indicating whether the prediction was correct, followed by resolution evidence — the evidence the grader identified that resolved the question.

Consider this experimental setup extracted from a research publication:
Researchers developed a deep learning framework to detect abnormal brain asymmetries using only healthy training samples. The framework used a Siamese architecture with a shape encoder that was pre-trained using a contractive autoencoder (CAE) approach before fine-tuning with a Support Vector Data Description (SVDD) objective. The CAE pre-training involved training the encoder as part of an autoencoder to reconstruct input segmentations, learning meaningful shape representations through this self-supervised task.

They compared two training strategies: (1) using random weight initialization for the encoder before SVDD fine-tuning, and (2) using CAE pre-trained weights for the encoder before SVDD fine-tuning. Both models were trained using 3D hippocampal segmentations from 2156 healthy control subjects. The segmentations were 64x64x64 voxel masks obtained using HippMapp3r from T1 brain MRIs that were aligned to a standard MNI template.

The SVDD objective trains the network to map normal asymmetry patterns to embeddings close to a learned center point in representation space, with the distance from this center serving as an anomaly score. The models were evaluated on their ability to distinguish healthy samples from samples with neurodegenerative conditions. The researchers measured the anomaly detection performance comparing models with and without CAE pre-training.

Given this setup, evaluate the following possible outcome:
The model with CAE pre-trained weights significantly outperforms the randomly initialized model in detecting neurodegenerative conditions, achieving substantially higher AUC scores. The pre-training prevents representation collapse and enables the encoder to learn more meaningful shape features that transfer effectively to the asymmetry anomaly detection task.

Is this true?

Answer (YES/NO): YES